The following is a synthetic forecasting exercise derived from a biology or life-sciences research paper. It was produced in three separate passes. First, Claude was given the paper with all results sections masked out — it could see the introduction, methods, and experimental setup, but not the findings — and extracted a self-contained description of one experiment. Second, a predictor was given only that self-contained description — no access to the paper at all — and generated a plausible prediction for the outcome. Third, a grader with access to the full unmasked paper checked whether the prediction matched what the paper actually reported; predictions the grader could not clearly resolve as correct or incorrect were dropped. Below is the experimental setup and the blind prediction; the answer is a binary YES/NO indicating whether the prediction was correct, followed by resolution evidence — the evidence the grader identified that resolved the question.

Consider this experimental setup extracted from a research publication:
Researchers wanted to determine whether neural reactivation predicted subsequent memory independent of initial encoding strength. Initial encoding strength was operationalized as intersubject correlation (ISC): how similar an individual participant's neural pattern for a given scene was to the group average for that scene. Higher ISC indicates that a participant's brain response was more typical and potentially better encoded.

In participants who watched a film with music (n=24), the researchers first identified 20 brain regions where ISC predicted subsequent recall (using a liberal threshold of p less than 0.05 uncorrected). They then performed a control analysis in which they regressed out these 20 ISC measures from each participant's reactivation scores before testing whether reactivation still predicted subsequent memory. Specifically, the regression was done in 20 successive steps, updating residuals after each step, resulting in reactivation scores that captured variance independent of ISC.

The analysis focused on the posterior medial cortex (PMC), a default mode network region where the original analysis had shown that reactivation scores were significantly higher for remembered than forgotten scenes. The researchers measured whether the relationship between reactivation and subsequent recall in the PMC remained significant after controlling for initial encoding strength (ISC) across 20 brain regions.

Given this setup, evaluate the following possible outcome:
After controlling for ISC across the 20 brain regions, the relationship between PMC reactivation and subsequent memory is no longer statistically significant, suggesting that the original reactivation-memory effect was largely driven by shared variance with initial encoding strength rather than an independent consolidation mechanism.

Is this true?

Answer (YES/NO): NO